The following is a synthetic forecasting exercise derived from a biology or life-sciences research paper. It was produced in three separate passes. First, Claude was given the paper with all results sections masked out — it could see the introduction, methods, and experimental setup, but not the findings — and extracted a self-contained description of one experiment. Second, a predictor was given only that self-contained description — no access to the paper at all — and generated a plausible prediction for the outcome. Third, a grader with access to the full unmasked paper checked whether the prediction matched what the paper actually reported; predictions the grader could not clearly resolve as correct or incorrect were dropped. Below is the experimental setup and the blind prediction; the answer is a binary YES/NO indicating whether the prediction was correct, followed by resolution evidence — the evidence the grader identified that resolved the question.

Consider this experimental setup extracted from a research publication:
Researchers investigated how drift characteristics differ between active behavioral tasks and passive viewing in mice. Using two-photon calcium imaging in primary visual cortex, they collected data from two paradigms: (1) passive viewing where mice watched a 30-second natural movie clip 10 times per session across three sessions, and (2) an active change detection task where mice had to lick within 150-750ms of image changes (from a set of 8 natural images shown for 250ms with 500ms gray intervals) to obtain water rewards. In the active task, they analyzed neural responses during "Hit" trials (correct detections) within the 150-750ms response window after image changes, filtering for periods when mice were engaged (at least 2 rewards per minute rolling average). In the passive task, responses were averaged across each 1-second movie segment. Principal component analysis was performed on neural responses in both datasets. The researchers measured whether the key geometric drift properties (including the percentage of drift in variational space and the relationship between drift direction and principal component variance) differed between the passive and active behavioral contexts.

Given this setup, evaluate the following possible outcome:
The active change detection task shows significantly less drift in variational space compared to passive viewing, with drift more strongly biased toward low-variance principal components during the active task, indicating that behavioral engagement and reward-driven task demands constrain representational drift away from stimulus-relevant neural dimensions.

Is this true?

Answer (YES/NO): NO